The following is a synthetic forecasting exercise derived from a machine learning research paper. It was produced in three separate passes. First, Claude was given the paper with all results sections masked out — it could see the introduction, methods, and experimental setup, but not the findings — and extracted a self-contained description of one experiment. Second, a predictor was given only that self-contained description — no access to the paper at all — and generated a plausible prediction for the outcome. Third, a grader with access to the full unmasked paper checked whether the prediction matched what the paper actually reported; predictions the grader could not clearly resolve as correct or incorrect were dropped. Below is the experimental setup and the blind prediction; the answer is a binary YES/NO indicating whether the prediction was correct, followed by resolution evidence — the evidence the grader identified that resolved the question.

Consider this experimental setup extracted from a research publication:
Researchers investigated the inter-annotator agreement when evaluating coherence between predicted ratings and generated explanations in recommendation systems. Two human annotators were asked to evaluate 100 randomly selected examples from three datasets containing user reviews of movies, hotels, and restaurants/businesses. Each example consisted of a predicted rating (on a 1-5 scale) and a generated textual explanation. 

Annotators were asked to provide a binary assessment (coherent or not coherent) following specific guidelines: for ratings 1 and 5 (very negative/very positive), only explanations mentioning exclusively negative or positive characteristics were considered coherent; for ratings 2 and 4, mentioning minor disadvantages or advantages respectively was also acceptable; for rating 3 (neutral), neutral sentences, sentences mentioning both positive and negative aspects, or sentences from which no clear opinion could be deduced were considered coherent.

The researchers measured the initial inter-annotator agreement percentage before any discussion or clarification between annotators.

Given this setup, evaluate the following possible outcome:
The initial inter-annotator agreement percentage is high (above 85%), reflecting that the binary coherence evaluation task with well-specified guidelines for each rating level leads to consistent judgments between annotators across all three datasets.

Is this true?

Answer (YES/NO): YES